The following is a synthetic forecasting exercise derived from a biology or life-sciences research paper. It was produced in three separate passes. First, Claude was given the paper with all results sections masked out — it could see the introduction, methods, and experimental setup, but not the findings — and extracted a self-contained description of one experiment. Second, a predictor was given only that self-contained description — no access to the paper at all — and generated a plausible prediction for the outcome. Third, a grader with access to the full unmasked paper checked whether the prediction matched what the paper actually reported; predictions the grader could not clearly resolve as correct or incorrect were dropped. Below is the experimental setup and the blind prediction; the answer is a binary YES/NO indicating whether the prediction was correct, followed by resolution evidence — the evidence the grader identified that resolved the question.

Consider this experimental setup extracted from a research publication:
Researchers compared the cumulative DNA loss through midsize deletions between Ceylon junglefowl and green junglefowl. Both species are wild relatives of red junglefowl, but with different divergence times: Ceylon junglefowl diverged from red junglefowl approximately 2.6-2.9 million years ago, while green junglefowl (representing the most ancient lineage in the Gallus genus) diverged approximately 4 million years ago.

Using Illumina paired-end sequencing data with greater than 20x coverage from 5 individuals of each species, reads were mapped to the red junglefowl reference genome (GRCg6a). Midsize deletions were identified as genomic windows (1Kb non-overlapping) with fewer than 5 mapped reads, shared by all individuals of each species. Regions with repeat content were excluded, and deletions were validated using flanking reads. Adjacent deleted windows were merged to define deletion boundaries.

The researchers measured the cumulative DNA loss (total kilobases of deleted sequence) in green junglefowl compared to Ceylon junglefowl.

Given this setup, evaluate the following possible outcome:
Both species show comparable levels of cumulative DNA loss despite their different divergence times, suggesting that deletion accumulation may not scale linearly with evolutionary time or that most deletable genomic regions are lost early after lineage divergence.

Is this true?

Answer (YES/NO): NO